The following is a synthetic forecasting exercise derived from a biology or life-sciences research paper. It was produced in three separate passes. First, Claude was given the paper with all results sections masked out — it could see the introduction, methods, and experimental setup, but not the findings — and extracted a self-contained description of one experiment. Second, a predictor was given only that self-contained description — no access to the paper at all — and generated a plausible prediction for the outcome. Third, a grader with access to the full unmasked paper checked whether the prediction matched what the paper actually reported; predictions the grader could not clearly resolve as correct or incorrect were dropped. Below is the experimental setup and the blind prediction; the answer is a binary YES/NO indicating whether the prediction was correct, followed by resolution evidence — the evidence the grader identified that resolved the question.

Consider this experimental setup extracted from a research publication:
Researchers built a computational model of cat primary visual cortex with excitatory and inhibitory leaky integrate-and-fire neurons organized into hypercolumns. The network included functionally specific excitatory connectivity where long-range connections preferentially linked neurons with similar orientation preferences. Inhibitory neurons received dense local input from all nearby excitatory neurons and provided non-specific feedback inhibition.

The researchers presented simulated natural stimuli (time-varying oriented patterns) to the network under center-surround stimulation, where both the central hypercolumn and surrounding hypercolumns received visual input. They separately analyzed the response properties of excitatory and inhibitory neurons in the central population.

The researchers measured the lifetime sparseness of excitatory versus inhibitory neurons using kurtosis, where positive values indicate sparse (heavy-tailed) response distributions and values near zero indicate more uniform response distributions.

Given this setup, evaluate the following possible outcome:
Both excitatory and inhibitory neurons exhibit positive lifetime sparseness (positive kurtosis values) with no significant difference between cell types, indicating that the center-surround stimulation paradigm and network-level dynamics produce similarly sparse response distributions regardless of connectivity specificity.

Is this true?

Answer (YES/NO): NO